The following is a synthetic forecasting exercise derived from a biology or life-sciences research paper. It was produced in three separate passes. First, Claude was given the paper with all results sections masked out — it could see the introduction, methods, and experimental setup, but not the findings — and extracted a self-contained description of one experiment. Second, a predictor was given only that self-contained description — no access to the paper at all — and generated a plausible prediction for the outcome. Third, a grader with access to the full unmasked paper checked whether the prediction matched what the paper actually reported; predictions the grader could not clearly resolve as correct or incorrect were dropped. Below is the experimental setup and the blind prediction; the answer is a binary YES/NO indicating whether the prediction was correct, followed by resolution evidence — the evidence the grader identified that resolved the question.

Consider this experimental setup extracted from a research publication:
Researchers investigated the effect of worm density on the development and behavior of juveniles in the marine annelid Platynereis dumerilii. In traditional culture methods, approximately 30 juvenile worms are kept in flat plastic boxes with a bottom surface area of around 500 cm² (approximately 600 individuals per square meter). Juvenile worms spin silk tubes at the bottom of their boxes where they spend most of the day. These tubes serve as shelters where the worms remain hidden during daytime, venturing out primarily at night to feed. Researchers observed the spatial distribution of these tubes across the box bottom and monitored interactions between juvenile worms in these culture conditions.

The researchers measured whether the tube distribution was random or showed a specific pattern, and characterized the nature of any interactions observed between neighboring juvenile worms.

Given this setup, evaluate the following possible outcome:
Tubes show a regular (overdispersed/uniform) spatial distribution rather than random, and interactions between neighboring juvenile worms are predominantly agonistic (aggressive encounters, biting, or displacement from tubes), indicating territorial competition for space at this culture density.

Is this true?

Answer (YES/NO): YES